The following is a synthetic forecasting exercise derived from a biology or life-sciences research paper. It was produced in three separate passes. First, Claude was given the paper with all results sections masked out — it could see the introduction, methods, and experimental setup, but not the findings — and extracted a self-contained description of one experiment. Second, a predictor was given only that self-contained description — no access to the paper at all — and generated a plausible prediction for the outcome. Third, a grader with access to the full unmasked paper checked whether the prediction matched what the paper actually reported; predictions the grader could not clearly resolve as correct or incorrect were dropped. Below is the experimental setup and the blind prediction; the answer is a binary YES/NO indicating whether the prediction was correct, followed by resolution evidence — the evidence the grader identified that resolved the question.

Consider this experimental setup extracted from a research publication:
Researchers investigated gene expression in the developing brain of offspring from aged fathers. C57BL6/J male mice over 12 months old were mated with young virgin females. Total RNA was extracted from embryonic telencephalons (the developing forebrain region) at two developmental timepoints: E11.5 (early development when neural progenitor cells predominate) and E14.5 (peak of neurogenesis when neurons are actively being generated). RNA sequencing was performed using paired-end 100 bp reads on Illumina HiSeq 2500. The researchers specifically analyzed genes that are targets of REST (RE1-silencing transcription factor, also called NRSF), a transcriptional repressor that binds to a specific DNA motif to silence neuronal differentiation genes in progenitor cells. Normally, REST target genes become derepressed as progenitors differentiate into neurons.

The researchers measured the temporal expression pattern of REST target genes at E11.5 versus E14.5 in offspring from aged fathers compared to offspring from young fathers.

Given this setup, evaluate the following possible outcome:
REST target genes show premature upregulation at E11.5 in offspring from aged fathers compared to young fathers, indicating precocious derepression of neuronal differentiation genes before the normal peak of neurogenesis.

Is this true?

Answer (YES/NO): NO